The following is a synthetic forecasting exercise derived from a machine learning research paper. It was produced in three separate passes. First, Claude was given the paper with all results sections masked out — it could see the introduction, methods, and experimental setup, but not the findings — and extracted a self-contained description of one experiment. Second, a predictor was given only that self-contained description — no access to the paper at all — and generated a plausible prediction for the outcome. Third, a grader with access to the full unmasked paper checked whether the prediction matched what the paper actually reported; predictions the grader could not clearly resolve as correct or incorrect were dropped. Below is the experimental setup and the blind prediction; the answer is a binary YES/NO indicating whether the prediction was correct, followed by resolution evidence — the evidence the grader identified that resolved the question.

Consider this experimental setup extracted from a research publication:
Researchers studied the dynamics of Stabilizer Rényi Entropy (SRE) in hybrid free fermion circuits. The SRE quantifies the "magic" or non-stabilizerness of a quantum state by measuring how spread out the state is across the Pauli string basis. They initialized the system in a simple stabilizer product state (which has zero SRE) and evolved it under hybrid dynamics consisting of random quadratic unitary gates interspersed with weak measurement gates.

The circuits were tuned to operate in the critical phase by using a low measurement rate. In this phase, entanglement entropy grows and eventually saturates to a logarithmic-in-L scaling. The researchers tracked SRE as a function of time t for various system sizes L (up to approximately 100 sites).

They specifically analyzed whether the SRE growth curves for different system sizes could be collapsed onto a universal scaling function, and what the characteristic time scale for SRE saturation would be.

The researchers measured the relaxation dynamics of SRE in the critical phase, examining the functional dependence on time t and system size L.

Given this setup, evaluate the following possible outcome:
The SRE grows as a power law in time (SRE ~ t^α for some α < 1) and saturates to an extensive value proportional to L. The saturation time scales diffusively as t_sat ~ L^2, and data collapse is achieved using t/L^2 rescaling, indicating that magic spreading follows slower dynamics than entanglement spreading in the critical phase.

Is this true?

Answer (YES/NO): NO